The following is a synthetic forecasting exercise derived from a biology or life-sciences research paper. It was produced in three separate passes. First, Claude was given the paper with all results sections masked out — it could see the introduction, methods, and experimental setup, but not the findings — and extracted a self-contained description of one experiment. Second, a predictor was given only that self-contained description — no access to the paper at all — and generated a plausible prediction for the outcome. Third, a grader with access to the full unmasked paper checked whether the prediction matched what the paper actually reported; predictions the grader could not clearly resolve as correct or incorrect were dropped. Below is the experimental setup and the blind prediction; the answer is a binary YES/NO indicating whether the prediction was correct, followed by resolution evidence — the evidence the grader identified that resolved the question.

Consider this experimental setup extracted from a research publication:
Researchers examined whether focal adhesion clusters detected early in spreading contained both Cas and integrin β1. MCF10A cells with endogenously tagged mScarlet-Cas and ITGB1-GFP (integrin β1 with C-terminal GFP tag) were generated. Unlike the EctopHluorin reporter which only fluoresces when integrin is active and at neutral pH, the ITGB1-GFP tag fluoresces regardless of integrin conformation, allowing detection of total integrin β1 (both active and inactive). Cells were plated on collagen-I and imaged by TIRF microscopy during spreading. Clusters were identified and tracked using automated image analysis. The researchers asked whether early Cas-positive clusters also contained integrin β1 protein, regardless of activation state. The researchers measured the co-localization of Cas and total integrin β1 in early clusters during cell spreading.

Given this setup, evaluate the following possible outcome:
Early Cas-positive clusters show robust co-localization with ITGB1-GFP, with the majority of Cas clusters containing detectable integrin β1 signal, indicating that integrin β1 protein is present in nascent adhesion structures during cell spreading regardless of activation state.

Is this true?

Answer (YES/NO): NO